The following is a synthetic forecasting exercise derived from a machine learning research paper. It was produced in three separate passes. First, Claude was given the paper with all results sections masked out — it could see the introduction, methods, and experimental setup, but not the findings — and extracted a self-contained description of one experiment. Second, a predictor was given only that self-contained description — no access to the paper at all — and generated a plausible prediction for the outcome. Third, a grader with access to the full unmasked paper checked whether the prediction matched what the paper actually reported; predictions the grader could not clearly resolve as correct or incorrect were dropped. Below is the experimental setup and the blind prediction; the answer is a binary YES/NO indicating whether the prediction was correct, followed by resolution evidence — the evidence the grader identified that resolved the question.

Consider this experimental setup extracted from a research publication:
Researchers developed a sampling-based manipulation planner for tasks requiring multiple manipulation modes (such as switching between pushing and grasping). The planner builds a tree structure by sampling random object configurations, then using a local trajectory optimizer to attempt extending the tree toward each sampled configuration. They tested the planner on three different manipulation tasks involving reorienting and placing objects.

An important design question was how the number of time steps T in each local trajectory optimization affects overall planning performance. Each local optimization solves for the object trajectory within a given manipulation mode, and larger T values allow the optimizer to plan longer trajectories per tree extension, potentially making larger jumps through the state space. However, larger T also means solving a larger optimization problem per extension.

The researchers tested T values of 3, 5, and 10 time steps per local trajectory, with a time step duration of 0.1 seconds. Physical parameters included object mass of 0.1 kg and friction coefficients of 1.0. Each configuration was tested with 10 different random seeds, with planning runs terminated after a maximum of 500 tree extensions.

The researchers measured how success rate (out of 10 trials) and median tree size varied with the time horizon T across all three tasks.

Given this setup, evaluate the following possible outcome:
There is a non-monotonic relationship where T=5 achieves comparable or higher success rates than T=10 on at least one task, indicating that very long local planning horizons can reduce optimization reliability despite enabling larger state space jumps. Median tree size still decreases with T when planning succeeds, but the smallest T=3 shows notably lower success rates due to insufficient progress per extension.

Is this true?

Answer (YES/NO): NO